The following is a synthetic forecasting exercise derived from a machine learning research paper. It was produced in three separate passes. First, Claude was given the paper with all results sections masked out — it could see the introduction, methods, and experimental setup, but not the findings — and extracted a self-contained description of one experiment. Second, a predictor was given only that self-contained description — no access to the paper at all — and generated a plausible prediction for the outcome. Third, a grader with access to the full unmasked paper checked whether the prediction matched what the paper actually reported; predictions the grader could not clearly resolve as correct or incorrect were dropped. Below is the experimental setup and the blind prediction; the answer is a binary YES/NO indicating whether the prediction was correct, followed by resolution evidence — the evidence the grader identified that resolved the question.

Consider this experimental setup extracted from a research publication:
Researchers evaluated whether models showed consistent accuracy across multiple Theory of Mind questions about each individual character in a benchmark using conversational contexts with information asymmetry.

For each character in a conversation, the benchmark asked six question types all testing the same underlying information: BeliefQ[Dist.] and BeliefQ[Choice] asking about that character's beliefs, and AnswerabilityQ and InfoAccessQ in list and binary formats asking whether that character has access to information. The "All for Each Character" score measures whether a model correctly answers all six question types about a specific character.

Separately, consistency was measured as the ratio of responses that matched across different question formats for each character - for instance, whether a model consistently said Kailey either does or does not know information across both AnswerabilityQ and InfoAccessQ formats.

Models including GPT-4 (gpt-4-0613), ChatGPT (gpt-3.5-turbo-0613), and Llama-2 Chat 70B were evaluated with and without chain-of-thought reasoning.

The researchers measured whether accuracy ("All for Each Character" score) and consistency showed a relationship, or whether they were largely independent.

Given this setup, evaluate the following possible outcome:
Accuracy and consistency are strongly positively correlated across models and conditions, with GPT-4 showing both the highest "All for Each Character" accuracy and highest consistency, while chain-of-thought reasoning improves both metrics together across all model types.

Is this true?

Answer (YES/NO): NO